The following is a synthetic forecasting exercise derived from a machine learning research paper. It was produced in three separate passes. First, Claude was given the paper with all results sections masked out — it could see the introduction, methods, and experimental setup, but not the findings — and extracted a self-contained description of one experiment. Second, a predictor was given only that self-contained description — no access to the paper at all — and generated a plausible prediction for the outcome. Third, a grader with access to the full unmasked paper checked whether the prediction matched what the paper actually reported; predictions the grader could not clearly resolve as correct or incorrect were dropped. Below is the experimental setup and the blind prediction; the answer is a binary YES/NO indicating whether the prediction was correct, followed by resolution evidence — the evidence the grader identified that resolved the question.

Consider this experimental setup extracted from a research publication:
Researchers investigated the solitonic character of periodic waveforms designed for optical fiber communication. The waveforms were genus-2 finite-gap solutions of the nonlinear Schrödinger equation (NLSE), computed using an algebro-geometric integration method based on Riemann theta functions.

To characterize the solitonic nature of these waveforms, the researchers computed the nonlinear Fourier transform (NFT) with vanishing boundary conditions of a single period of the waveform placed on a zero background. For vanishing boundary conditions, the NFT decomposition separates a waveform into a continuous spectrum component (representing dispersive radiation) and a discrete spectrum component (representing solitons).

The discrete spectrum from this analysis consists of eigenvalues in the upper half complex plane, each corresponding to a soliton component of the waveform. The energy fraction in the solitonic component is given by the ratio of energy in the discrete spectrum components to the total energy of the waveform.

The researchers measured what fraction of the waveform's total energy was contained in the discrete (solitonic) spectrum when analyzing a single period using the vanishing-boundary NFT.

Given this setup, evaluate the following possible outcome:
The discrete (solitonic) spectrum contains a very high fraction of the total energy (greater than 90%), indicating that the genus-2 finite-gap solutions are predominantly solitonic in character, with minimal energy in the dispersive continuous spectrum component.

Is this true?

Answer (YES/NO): NO